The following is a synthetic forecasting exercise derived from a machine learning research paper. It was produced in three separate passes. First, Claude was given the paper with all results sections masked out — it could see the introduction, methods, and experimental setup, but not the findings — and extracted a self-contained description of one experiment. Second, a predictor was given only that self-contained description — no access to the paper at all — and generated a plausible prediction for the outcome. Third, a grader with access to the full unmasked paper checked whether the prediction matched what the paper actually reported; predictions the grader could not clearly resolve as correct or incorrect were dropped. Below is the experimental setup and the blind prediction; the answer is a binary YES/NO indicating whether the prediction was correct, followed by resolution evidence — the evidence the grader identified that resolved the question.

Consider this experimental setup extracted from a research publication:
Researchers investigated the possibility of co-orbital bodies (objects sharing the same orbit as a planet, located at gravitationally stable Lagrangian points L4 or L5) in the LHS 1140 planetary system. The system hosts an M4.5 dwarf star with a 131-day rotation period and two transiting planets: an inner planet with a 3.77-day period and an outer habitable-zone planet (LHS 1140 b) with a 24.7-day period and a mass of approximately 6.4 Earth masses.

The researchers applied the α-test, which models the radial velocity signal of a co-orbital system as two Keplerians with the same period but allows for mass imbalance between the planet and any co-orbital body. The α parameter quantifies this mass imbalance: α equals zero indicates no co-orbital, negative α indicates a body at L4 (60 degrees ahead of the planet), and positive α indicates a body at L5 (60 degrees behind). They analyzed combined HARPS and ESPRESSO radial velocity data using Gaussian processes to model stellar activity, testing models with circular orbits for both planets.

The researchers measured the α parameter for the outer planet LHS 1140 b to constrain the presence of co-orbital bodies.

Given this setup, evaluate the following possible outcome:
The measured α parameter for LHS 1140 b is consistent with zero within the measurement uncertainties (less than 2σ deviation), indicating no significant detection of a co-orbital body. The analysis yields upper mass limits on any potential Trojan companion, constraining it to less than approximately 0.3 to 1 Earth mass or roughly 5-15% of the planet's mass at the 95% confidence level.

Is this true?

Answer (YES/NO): NO